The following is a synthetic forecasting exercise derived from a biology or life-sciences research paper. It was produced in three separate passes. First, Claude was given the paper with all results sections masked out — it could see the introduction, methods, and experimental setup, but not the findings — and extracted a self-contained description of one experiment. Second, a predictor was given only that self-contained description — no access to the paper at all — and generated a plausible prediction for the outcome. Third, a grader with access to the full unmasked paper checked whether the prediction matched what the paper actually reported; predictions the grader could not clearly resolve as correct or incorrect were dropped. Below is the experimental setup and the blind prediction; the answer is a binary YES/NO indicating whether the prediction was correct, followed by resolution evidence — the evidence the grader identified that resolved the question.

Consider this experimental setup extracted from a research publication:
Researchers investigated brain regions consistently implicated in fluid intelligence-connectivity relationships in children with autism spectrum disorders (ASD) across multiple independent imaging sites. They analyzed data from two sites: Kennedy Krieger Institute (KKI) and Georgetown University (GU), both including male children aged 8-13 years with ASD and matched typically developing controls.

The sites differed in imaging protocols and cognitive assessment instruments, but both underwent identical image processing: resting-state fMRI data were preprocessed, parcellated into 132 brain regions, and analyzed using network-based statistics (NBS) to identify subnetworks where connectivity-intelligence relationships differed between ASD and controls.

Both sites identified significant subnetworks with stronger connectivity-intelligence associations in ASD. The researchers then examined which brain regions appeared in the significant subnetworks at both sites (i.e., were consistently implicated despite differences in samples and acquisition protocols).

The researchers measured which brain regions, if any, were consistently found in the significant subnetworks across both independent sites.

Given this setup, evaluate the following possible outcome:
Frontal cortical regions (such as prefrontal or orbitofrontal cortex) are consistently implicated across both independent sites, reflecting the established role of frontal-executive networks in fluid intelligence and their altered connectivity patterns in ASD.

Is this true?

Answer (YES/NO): NO